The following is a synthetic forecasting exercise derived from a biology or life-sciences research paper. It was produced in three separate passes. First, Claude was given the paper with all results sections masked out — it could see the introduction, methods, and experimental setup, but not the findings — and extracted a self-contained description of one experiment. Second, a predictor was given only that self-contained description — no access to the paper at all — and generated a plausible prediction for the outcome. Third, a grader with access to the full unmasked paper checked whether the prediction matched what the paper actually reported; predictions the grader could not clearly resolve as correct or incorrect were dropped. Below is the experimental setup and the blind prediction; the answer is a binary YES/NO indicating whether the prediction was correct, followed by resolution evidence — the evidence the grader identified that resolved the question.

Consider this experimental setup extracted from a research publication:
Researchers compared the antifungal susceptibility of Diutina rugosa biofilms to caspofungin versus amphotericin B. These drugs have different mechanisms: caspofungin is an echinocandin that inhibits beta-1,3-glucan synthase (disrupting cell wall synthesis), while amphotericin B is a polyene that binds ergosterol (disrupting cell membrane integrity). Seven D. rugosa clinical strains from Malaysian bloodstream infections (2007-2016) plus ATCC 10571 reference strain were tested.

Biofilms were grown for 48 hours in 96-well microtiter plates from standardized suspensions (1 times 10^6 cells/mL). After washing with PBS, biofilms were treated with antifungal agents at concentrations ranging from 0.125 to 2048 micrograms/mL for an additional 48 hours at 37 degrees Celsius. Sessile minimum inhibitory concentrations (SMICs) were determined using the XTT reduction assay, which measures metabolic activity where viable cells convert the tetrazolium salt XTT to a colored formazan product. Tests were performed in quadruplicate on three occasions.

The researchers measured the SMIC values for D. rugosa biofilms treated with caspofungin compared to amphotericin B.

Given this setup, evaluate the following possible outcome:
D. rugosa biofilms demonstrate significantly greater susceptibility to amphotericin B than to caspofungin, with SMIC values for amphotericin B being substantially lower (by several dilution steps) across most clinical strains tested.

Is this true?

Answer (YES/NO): NO